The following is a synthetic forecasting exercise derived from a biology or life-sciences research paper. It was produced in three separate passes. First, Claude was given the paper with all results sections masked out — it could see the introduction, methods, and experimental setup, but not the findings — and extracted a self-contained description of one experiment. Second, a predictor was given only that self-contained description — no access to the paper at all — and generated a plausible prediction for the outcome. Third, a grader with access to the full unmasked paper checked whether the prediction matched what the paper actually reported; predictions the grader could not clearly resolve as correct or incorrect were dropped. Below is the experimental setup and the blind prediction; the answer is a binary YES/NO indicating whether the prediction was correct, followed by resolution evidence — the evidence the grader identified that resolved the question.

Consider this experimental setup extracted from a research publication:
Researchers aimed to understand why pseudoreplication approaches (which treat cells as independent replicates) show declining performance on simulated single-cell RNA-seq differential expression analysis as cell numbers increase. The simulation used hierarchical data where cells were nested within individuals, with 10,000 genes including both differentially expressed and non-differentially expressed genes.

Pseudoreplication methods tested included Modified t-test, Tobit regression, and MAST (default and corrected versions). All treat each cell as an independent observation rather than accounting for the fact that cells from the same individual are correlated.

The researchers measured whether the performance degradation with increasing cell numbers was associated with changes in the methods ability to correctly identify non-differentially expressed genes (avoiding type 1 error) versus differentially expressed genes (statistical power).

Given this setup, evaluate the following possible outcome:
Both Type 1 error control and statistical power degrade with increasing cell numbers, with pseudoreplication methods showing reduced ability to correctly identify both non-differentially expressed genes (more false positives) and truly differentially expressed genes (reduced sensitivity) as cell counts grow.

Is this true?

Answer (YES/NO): NO